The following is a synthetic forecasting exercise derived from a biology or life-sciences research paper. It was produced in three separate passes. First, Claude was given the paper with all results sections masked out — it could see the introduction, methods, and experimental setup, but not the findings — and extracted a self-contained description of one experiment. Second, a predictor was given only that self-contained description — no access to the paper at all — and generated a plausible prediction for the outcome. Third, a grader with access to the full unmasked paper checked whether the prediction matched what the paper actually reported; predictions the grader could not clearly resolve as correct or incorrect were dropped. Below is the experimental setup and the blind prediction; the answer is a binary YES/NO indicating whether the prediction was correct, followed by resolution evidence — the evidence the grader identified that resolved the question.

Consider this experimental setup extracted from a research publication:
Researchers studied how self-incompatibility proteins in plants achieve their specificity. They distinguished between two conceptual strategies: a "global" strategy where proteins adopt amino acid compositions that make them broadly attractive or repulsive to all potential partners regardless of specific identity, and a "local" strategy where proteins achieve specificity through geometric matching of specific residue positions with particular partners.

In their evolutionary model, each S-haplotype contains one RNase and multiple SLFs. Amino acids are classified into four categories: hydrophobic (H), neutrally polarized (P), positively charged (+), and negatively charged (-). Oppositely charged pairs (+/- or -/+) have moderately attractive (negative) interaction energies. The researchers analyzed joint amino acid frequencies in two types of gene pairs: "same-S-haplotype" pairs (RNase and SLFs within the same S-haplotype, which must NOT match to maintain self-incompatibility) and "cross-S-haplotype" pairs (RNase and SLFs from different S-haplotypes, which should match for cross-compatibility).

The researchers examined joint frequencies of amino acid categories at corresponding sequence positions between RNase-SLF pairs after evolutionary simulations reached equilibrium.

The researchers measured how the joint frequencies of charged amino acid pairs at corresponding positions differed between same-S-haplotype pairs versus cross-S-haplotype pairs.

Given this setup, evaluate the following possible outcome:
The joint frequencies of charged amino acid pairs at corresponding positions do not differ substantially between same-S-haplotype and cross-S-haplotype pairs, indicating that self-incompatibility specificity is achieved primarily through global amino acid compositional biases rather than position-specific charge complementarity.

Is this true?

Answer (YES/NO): NO